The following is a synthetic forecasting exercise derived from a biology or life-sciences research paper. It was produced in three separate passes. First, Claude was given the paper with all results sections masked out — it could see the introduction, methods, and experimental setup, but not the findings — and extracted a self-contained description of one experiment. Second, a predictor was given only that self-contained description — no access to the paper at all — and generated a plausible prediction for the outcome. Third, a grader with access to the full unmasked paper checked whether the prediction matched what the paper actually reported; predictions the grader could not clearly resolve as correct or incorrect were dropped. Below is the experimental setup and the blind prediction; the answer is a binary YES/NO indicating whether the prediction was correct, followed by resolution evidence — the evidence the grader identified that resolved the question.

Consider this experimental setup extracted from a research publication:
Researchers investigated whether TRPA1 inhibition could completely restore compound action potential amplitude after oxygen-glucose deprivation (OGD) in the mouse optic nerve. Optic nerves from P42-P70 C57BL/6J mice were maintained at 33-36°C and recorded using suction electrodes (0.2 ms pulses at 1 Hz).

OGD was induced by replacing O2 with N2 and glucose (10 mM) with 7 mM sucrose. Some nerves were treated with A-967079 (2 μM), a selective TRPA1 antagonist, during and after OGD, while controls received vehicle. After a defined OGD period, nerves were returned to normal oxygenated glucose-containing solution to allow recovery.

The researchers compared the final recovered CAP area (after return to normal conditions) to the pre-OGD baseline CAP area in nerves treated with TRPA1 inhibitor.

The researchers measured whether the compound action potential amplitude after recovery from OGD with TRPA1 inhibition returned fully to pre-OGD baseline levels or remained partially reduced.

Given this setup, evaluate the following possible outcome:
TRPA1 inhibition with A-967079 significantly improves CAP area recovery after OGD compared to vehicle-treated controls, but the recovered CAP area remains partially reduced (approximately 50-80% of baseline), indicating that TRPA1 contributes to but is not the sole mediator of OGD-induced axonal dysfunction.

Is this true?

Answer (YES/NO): NO